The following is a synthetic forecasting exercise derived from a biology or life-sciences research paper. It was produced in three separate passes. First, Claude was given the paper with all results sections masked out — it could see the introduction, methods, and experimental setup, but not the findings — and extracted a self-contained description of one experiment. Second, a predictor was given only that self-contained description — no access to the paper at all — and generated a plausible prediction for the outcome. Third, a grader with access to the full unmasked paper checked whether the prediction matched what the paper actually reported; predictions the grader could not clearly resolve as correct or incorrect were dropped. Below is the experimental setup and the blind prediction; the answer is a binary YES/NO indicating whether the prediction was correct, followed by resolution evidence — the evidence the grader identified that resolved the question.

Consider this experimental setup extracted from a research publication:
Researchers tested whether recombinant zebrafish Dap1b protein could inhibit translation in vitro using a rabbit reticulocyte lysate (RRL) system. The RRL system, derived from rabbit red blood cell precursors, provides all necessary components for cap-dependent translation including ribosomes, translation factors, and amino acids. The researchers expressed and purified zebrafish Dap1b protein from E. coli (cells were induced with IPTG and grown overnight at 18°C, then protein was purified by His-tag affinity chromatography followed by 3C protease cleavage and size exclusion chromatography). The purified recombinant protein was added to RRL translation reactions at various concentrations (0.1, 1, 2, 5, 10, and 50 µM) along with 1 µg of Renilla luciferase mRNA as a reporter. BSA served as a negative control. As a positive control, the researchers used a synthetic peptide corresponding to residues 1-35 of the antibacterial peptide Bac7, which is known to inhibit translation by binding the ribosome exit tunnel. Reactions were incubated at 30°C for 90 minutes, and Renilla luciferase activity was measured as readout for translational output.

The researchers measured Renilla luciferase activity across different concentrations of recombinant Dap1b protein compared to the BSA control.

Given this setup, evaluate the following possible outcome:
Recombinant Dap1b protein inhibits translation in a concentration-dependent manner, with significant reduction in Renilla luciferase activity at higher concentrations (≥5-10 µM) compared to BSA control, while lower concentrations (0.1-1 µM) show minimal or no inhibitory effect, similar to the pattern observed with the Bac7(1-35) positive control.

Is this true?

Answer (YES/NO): YES